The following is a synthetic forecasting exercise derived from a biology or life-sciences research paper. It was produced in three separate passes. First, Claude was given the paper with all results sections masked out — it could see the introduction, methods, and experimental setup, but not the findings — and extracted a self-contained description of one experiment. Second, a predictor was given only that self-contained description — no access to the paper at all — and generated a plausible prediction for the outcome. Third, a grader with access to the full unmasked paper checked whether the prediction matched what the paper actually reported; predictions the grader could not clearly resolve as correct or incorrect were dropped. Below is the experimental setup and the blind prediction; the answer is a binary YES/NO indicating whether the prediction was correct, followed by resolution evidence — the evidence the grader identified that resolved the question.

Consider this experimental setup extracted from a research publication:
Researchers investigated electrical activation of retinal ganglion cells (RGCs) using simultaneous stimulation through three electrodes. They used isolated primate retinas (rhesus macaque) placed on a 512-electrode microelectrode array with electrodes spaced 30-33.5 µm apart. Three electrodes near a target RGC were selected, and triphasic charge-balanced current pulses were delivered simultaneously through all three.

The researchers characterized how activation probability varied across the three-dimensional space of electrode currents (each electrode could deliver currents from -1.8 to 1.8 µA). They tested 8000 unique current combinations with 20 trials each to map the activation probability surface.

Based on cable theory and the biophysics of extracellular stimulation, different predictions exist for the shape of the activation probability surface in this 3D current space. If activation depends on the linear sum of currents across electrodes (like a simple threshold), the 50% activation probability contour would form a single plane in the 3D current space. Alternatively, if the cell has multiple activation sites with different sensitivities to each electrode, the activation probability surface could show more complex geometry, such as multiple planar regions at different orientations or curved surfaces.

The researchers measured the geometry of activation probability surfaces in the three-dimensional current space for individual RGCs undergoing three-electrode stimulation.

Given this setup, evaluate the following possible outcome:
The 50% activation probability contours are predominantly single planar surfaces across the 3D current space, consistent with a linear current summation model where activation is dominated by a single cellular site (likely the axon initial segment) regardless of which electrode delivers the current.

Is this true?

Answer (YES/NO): NO